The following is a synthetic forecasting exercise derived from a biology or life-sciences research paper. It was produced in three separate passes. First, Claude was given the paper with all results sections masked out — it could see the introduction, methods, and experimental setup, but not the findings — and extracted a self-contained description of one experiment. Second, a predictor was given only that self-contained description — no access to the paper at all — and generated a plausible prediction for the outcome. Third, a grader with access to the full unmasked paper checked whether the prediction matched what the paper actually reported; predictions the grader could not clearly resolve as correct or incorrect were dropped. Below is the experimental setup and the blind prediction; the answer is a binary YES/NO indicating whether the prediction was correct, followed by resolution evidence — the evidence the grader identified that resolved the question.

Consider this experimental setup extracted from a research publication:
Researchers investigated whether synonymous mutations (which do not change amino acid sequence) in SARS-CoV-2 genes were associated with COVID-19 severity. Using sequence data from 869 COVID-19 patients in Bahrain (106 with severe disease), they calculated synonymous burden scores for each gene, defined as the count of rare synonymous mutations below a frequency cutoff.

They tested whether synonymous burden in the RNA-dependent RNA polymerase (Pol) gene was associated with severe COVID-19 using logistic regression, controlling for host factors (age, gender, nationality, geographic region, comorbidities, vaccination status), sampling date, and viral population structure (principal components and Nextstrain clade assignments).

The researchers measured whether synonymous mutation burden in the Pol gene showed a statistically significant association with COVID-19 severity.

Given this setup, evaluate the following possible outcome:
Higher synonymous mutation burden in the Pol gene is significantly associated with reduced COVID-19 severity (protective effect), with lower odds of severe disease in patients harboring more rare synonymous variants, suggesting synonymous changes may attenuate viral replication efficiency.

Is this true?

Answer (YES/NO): NO